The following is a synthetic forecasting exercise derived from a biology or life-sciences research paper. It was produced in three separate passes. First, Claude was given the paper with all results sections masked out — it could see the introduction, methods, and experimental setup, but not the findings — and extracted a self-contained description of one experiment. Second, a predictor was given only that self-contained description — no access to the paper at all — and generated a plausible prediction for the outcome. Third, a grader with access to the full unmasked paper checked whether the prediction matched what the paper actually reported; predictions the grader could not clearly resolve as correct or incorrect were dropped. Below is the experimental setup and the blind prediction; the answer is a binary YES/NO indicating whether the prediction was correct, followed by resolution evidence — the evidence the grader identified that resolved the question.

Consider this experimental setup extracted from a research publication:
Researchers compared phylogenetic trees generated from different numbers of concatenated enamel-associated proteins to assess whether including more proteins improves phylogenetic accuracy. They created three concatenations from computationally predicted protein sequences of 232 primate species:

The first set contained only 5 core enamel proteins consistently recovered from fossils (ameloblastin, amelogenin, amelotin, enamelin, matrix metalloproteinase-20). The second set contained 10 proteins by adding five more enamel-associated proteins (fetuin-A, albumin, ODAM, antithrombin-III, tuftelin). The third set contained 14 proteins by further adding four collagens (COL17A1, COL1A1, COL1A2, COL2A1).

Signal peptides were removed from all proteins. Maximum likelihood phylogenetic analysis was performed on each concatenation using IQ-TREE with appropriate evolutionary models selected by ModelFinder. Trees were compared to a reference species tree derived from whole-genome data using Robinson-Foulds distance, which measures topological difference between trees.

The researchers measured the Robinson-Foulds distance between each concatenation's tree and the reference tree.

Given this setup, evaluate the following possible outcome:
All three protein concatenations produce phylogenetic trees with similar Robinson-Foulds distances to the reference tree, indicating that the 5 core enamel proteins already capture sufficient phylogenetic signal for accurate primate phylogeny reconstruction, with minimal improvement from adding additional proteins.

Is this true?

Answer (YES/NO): NO